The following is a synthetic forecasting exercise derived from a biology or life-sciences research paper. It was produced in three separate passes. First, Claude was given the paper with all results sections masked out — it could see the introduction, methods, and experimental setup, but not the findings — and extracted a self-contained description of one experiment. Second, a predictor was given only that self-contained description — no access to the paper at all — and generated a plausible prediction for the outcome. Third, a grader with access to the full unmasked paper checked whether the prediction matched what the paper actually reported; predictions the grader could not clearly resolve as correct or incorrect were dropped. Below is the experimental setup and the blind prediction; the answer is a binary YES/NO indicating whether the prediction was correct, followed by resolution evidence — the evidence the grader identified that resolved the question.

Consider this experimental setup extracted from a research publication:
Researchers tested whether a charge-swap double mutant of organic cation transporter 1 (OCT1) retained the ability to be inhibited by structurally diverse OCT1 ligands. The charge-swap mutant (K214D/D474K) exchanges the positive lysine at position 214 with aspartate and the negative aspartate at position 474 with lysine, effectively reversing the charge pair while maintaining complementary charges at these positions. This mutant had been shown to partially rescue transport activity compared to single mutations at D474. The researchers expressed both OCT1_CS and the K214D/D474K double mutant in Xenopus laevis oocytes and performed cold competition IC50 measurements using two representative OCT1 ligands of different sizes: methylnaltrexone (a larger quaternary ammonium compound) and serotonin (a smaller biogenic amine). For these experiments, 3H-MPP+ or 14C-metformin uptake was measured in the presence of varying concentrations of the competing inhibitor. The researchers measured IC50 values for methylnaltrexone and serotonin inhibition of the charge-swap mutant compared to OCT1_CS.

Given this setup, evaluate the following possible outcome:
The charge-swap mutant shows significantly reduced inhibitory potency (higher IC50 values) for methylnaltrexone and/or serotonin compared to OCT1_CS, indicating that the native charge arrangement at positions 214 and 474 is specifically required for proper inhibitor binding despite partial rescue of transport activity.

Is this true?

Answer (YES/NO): NO